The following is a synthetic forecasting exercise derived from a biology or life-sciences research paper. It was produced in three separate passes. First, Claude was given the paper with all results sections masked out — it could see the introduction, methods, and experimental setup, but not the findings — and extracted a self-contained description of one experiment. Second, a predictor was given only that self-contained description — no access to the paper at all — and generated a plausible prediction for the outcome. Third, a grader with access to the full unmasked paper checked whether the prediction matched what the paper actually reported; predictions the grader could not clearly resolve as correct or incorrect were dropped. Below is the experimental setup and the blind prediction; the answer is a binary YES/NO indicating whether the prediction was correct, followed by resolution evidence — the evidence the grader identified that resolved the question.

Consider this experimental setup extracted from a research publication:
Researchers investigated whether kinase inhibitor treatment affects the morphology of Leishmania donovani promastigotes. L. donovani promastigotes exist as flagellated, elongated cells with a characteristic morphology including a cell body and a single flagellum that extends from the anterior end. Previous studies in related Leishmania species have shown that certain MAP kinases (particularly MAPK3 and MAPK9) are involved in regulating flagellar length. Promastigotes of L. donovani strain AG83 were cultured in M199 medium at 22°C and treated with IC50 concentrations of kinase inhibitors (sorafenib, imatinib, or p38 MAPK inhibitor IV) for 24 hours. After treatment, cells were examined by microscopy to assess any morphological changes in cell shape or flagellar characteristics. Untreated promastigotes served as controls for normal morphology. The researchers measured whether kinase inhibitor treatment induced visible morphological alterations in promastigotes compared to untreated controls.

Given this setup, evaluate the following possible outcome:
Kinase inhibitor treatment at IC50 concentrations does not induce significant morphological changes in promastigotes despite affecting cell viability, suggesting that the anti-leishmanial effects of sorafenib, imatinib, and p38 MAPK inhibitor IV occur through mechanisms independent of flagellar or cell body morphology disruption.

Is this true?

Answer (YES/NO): NO